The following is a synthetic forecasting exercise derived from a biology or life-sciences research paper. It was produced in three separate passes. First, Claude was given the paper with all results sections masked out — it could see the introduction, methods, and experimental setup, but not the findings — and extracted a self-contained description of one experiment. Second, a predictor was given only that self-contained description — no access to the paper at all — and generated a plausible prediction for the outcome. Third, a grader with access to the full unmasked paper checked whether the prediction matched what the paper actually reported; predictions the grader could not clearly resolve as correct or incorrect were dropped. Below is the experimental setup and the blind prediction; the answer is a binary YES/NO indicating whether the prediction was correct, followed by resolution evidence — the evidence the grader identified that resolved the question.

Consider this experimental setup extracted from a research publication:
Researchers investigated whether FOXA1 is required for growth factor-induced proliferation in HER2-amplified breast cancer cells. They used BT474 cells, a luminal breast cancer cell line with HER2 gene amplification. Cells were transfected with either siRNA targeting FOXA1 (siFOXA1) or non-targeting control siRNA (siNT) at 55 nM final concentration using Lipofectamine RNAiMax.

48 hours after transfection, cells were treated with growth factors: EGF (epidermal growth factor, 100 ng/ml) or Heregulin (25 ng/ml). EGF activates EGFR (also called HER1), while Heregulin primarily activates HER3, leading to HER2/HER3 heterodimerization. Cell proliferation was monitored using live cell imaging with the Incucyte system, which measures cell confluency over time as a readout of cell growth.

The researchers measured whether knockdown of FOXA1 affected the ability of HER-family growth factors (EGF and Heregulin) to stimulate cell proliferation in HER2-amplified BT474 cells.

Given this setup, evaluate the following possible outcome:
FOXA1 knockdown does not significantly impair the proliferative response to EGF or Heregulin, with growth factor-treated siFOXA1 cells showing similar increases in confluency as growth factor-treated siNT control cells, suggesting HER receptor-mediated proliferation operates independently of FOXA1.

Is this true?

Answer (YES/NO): NO